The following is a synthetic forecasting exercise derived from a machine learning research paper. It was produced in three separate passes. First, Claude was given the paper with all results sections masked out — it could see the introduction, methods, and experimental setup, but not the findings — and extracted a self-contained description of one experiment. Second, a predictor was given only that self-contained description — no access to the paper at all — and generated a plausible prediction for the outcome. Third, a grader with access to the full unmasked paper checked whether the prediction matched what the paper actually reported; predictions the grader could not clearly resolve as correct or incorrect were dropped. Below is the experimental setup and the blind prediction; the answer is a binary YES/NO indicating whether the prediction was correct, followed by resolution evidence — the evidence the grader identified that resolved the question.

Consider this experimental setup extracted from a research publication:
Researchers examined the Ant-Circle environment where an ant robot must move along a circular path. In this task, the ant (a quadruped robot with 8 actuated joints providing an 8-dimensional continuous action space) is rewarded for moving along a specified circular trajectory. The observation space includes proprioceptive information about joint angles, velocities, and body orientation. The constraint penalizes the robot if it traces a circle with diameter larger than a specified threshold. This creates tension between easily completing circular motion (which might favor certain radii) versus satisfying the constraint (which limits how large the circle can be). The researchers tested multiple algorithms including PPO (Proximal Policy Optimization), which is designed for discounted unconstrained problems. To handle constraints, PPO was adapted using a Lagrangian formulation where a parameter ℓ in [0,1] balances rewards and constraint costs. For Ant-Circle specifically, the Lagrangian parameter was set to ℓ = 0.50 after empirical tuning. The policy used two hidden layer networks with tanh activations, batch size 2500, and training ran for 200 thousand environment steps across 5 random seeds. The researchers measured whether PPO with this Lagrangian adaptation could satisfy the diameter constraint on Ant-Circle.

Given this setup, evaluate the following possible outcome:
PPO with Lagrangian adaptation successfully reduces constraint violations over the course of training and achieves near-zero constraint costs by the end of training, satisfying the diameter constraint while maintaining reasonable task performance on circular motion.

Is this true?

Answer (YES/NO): NO